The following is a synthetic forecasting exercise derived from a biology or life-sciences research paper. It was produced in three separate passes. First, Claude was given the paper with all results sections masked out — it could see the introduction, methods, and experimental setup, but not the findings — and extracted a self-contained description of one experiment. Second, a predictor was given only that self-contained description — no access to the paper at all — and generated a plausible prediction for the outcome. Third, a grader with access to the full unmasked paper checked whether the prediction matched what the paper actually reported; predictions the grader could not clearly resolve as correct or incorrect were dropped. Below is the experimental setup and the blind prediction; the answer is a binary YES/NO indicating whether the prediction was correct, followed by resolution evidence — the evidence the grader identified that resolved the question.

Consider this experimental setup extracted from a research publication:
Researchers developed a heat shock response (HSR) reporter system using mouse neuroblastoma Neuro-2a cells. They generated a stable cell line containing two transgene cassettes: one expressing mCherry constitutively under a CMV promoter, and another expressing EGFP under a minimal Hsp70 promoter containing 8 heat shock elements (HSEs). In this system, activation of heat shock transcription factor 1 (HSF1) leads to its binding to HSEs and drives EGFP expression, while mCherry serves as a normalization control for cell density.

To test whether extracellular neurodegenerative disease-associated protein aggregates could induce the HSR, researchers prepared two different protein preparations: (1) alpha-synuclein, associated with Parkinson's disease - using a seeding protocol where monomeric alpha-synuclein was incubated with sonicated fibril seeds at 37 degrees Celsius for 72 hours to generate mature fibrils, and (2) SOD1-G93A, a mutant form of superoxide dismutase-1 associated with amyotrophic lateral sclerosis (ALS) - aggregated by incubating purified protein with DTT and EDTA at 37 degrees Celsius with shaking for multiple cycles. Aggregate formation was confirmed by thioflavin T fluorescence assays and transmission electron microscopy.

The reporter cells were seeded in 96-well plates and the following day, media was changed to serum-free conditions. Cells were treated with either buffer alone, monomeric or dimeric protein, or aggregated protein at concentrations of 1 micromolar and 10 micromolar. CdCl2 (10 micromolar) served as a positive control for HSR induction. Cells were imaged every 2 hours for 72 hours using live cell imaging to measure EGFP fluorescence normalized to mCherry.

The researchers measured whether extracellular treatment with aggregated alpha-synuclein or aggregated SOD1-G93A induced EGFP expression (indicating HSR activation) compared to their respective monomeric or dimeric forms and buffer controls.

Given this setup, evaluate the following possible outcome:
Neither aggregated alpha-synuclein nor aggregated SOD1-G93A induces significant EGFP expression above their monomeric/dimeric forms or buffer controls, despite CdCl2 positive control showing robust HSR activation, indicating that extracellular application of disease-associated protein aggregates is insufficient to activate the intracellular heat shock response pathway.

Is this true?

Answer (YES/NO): YES